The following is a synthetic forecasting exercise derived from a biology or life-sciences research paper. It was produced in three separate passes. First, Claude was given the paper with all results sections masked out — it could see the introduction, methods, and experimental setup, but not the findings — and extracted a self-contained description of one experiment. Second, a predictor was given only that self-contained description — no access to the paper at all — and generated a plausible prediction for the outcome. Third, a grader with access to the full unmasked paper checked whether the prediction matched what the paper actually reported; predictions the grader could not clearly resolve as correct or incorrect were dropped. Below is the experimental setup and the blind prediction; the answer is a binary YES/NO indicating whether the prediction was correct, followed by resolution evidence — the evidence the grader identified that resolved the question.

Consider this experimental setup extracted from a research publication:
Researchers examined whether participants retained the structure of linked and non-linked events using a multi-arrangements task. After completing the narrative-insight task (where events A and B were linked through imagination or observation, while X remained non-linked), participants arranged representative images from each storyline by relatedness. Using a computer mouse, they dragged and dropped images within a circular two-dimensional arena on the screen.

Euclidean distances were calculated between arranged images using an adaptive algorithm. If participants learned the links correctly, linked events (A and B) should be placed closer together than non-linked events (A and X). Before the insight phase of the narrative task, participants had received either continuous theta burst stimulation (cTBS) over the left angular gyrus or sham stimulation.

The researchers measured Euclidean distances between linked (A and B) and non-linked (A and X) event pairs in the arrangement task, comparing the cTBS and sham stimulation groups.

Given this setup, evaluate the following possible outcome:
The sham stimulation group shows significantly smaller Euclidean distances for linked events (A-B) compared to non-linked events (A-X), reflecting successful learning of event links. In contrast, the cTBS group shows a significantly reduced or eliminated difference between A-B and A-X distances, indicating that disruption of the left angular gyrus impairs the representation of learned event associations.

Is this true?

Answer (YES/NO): NO